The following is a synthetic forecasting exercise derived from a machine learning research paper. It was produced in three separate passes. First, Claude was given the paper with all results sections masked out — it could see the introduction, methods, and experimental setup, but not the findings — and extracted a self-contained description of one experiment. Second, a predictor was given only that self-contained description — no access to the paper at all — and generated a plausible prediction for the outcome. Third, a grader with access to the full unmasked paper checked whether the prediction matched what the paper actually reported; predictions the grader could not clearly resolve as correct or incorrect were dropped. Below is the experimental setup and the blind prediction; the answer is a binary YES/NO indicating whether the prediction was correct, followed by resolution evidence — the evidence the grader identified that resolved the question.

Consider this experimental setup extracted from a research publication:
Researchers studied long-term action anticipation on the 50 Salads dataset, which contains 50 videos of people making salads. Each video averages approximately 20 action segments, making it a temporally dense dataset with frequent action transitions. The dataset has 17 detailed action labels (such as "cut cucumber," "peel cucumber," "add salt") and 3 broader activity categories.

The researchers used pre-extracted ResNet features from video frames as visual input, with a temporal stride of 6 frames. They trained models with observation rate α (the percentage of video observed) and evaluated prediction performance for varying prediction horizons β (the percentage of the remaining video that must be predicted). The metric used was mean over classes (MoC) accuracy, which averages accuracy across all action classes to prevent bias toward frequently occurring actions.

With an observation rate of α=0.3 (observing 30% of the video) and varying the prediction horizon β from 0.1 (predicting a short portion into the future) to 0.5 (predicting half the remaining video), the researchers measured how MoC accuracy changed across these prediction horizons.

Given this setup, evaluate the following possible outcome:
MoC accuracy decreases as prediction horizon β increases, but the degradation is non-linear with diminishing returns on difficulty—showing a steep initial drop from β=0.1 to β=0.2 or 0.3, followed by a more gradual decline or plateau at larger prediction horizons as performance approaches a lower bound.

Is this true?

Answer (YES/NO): NO